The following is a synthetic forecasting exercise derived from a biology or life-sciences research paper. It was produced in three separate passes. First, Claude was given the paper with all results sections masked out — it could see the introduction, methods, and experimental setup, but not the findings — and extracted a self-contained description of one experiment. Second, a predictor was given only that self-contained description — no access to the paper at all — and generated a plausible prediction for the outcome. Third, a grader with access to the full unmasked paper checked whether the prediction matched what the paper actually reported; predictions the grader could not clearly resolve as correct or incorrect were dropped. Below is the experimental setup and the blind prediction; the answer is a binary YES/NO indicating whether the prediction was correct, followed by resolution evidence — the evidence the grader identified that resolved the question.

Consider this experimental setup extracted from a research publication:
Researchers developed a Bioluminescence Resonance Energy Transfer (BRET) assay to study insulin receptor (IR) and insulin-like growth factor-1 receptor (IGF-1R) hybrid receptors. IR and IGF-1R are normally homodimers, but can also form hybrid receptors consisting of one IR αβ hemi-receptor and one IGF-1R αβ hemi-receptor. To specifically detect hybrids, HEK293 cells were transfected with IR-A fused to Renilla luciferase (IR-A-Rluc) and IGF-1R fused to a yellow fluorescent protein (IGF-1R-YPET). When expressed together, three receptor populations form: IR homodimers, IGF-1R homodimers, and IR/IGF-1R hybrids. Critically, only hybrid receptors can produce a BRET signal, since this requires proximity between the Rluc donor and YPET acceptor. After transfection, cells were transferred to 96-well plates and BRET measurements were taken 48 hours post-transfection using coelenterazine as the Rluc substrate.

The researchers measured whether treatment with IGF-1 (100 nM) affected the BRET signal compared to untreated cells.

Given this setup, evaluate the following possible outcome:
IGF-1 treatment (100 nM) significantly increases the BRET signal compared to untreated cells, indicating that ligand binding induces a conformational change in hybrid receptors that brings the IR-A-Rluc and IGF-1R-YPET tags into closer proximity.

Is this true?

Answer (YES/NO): YES